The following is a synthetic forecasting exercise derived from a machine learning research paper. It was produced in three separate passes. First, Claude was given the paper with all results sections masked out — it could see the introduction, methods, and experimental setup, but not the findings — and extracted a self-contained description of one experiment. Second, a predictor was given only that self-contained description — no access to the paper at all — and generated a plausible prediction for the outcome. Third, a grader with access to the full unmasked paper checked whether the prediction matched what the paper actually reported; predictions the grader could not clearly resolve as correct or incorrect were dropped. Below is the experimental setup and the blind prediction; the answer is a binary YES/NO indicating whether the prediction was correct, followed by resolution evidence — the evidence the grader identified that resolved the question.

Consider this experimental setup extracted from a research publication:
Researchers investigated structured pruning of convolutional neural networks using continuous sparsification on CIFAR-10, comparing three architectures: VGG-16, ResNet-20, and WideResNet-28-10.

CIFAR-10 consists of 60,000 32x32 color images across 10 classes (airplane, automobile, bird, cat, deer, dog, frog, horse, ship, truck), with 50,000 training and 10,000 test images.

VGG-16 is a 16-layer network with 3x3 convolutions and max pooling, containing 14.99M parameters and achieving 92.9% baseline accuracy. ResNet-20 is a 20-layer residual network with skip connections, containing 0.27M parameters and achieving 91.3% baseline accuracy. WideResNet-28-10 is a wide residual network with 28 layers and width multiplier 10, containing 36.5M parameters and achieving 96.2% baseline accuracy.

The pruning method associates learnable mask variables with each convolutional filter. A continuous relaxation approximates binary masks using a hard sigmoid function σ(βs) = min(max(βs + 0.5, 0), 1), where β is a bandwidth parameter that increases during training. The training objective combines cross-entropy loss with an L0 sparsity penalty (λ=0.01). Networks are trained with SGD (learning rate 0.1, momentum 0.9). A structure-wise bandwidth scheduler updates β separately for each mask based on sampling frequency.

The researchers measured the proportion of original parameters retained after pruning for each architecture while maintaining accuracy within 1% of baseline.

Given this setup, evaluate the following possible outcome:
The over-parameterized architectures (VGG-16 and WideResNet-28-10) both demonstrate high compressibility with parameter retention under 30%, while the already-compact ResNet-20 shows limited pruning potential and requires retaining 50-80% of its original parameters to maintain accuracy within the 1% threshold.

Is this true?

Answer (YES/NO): NO